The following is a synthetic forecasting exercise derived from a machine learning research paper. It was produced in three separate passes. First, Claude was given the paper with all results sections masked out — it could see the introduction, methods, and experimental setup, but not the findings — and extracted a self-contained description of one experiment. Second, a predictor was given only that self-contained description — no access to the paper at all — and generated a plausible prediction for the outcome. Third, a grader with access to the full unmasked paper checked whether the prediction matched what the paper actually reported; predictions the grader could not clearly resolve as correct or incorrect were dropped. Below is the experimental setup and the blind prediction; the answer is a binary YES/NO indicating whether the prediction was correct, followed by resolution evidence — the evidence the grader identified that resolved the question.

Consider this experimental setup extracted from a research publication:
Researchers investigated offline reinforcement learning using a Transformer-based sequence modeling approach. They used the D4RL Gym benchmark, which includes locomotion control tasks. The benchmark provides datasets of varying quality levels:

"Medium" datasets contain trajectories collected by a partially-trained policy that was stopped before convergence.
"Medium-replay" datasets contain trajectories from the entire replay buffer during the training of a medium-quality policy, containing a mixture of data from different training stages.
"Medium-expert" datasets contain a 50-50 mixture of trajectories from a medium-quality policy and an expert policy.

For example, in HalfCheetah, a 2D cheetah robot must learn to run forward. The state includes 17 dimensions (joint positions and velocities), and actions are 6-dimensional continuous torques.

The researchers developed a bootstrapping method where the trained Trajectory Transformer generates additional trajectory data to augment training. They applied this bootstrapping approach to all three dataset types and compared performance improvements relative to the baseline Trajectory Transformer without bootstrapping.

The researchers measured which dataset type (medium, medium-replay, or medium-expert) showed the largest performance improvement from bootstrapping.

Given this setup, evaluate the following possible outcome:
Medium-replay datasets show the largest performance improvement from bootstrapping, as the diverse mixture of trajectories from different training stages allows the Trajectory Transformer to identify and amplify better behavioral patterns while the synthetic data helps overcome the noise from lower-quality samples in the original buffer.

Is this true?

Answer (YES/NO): NO